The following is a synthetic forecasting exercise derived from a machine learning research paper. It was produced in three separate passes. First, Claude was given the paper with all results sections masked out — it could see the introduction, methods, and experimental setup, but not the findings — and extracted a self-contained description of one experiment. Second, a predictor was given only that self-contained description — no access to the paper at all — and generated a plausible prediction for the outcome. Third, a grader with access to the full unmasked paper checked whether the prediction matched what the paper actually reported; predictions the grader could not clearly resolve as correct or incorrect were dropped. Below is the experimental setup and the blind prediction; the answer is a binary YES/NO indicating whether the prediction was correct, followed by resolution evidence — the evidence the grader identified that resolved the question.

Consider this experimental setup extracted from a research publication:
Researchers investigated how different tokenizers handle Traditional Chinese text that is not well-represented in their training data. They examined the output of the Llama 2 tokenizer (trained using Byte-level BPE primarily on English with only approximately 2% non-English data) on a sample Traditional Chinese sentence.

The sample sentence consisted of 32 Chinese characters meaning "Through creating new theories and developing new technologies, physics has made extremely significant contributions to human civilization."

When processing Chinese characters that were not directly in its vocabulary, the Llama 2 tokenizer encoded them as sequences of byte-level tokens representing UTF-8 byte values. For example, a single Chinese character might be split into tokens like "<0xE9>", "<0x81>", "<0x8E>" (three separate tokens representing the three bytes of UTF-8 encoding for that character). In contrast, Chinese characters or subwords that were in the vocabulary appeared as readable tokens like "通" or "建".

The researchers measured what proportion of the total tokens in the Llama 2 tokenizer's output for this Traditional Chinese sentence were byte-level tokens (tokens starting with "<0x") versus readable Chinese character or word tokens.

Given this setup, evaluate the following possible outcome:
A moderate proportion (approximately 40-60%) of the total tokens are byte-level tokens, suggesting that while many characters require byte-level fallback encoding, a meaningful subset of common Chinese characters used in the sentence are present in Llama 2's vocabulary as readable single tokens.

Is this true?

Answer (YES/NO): NO